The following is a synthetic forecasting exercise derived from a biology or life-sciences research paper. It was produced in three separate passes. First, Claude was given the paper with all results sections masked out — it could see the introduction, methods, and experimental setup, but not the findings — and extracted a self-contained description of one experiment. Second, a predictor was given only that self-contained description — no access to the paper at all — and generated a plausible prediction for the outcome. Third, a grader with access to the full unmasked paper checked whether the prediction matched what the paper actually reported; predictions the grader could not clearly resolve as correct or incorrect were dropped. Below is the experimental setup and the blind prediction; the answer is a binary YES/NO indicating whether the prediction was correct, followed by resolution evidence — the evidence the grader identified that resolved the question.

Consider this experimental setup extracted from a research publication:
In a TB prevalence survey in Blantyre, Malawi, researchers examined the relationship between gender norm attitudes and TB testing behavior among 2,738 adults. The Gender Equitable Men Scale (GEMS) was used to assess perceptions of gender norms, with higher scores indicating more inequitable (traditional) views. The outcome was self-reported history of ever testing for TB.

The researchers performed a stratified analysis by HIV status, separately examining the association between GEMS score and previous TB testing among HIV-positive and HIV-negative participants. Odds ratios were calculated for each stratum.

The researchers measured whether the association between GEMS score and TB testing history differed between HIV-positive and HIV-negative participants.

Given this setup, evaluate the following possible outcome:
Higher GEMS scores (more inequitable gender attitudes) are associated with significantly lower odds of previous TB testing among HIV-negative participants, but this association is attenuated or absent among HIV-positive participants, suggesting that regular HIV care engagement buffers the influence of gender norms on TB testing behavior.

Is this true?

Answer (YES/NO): NO